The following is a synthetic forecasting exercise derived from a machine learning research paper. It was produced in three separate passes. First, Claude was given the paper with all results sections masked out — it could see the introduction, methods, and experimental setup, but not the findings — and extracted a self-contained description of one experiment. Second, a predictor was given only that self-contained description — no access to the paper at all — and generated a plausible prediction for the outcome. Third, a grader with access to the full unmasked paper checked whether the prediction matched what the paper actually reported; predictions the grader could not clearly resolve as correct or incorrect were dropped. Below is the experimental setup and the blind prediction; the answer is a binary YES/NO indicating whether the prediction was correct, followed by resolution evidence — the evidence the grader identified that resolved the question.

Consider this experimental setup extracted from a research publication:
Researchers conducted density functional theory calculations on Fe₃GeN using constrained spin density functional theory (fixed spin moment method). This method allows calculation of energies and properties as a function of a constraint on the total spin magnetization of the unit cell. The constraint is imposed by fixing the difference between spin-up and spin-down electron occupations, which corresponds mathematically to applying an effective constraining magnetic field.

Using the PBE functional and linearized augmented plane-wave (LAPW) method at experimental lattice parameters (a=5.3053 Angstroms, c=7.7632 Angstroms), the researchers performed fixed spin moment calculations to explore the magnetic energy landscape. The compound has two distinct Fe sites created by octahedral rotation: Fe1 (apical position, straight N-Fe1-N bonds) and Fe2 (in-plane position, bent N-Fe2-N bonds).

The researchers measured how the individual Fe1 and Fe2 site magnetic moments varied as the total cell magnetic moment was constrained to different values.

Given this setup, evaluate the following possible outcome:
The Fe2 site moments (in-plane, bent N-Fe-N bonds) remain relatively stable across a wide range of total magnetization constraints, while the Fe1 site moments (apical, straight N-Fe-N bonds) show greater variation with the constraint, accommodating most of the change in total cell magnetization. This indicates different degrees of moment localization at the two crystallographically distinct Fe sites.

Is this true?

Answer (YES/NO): NO